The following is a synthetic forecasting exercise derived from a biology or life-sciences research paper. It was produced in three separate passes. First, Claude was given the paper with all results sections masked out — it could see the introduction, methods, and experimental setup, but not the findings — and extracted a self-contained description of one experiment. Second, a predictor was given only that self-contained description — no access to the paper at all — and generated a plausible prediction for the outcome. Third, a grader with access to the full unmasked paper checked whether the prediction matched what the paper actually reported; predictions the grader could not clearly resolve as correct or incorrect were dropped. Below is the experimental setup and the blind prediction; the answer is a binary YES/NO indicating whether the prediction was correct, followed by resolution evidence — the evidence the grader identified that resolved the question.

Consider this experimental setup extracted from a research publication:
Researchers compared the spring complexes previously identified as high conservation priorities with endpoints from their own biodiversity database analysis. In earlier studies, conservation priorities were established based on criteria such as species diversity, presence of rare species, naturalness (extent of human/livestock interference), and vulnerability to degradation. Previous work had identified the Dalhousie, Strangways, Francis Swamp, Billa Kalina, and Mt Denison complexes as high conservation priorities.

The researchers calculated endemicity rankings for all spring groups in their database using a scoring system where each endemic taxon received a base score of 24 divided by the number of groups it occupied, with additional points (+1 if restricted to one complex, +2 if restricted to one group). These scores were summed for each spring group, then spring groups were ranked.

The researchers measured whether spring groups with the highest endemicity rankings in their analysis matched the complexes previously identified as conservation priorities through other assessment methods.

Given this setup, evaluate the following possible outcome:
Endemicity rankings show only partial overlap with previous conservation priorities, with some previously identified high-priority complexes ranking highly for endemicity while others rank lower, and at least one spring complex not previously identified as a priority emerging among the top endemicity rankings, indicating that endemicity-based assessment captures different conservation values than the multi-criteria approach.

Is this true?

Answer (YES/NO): NO